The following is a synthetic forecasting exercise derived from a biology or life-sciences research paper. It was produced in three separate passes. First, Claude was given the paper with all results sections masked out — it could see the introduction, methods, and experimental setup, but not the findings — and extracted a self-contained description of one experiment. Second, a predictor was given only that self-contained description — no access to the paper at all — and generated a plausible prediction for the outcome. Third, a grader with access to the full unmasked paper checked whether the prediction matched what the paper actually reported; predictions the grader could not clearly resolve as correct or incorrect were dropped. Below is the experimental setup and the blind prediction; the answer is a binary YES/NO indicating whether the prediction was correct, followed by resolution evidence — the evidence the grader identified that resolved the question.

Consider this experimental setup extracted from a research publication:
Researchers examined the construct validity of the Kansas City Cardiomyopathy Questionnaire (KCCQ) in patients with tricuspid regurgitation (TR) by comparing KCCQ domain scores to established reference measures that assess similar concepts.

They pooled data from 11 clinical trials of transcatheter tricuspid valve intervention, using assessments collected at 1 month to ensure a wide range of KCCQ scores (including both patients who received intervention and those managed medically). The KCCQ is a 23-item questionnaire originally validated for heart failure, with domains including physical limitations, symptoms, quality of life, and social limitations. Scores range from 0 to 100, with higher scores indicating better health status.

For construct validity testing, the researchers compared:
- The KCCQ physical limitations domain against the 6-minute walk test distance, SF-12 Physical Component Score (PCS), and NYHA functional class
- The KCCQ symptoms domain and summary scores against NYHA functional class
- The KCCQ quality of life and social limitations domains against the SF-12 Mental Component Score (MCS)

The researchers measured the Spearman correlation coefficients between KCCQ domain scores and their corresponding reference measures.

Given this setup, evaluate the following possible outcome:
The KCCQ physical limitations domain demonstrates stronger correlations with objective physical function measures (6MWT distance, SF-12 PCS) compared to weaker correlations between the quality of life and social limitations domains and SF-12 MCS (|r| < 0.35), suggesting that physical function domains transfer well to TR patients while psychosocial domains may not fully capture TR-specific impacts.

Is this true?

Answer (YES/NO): NO